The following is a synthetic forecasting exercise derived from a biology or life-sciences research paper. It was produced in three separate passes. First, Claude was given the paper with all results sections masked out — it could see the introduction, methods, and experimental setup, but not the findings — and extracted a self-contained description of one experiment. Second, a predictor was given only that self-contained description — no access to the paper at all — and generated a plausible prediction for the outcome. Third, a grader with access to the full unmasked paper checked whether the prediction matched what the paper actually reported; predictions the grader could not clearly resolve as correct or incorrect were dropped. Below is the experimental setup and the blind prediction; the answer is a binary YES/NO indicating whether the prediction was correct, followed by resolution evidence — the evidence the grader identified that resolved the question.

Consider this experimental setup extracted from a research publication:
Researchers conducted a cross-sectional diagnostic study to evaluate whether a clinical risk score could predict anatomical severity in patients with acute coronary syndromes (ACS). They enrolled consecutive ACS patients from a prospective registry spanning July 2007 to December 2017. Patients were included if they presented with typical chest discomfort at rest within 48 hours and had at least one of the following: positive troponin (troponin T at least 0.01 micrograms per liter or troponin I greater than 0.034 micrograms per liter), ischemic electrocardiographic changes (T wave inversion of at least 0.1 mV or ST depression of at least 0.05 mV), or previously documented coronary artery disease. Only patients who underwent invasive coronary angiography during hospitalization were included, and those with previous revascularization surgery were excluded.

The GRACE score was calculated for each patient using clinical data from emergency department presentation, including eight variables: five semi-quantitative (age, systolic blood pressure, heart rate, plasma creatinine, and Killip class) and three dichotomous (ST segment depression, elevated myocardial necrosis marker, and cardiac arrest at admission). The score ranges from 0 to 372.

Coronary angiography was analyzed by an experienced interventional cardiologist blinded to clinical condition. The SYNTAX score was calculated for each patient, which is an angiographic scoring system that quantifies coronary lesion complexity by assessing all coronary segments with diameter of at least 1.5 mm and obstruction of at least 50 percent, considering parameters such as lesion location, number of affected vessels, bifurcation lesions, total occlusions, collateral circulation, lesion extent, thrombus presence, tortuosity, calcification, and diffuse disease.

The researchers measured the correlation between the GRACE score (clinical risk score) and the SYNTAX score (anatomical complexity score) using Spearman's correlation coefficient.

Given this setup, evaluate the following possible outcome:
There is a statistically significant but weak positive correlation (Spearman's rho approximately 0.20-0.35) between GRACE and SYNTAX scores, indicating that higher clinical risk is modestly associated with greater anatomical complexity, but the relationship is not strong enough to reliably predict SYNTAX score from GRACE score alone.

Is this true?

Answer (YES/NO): NO